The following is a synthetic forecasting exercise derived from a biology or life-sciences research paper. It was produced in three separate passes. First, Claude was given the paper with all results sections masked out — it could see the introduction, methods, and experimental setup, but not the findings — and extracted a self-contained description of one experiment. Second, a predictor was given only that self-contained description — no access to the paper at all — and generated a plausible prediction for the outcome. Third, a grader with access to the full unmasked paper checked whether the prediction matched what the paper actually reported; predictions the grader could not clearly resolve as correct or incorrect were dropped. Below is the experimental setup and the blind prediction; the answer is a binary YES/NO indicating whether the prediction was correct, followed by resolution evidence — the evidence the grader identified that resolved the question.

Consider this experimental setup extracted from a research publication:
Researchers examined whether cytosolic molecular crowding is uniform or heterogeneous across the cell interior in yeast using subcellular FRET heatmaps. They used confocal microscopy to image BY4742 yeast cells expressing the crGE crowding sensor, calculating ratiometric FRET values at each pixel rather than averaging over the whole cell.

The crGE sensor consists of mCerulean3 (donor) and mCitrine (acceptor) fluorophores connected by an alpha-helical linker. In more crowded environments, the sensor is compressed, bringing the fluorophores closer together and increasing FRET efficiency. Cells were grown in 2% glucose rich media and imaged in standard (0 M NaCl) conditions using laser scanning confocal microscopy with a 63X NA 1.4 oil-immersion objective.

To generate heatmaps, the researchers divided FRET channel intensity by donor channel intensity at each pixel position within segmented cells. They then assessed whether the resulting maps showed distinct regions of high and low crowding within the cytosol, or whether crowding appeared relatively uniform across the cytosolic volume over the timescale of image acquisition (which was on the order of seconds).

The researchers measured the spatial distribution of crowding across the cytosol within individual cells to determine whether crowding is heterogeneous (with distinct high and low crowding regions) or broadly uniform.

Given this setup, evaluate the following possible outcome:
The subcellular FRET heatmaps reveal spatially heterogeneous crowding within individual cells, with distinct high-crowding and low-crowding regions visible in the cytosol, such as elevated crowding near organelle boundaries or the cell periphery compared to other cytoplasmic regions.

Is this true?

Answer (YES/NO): NO